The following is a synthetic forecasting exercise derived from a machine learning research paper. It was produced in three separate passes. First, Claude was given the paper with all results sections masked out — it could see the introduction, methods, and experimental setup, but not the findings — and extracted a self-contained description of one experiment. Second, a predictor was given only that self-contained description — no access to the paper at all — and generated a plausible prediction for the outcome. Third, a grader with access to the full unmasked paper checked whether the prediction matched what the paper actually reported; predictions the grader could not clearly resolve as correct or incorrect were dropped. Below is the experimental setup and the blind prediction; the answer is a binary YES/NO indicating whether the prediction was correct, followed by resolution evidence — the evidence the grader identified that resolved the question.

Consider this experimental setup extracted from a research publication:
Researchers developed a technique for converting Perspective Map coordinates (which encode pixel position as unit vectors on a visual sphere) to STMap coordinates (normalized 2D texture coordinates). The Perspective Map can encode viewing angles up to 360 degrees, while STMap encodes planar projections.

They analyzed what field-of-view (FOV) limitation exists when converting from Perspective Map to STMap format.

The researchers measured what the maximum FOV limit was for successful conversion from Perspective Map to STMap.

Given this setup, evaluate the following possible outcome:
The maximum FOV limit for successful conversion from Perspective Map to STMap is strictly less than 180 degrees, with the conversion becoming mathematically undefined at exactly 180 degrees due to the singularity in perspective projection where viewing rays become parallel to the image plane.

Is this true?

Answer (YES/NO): YES